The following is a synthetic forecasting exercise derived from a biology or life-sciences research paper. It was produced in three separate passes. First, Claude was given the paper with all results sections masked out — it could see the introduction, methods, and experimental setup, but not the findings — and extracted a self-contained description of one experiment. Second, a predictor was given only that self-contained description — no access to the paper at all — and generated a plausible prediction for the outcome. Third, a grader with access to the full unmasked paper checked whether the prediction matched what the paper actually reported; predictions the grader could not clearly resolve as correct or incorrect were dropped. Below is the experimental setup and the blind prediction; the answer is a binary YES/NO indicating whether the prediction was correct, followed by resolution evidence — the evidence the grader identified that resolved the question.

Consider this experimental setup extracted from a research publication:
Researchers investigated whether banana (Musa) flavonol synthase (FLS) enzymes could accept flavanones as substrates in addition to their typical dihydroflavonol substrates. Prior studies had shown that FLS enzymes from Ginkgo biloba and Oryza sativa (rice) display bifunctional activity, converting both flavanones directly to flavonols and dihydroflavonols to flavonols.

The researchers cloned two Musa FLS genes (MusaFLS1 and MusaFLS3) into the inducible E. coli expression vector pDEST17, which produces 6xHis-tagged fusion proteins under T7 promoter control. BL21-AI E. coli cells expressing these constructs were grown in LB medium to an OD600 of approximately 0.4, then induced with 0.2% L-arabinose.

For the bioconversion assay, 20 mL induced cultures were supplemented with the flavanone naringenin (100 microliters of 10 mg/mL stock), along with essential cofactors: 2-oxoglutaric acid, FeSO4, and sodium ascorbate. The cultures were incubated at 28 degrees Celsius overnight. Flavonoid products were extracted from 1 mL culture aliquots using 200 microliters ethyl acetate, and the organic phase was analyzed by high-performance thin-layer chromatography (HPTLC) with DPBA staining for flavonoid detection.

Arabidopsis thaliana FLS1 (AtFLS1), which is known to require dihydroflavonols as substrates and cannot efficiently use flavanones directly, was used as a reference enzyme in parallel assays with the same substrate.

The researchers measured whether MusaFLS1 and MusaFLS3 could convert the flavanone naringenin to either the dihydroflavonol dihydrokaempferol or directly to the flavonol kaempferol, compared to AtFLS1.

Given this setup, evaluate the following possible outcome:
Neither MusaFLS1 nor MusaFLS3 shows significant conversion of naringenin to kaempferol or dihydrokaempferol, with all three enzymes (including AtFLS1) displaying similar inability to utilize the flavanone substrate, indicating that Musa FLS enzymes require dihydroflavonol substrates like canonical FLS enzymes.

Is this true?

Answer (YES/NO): NO